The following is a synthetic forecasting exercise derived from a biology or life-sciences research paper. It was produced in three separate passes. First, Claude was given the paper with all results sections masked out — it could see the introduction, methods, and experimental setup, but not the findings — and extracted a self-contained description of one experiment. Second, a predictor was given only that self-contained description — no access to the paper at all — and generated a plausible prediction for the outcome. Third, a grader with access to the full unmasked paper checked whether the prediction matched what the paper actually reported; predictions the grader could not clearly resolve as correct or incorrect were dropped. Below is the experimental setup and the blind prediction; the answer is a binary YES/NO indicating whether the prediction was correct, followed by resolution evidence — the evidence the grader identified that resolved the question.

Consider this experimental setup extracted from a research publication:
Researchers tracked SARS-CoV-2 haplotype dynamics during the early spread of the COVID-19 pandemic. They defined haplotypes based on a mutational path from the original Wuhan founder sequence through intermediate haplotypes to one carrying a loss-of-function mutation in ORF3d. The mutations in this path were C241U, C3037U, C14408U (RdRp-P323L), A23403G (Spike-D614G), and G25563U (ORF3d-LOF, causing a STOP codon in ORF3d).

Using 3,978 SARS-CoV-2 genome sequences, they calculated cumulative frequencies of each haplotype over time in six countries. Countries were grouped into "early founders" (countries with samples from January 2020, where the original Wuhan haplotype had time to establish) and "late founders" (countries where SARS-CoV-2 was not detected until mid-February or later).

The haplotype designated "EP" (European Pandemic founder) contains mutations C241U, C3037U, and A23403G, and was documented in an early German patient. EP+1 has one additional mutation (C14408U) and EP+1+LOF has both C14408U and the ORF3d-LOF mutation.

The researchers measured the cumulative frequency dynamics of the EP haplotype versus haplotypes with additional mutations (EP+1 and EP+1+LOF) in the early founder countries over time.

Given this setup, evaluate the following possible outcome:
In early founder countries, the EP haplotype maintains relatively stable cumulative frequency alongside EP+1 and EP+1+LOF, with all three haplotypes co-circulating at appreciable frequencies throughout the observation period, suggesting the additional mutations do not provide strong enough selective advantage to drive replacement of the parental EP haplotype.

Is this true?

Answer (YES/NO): NO